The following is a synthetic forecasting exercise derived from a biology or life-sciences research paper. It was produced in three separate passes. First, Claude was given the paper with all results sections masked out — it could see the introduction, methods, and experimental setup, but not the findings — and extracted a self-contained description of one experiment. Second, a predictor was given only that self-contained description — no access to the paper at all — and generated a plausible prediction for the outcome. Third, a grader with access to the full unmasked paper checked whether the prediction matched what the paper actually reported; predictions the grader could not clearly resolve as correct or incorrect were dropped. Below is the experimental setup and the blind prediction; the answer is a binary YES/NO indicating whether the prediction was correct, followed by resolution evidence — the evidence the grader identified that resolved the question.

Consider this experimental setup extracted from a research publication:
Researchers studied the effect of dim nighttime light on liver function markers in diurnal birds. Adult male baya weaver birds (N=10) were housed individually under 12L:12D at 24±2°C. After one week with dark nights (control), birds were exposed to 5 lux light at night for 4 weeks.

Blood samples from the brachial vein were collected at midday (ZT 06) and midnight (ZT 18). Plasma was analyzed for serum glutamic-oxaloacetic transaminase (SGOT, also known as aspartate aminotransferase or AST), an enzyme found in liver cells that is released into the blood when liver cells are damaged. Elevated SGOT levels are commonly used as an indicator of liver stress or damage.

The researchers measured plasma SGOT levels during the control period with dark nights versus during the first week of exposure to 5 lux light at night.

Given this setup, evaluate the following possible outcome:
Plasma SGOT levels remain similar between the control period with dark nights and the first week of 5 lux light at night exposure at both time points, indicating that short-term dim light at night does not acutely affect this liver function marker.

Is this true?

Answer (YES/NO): NO